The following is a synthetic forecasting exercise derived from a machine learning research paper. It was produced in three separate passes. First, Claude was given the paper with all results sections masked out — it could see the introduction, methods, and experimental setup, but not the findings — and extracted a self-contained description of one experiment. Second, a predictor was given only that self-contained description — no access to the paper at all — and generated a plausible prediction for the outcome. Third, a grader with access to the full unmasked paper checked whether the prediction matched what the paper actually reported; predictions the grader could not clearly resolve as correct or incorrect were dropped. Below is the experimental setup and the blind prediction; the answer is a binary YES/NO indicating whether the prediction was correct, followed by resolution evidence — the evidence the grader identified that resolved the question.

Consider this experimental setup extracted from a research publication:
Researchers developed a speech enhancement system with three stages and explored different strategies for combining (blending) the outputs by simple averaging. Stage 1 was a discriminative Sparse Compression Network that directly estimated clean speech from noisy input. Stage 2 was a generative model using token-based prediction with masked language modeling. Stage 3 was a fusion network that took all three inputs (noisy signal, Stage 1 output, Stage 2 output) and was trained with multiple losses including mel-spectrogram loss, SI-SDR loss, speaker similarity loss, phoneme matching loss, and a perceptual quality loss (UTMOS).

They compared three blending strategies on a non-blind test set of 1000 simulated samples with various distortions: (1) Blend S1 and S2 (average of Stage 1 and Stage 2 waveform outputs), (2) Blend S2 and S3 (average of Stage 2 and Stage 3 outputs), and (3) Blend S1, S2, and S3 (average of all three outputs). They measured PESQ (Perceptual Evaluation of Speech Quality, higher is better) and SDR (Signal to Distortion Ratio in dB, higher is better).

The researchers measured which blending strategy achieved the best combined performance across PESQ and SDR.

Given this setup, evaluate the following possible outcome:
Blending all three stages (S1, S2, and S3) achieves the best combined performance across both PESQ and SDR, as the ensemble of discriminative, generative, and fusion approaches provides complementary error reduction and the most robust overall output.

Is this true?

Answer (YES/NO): NO